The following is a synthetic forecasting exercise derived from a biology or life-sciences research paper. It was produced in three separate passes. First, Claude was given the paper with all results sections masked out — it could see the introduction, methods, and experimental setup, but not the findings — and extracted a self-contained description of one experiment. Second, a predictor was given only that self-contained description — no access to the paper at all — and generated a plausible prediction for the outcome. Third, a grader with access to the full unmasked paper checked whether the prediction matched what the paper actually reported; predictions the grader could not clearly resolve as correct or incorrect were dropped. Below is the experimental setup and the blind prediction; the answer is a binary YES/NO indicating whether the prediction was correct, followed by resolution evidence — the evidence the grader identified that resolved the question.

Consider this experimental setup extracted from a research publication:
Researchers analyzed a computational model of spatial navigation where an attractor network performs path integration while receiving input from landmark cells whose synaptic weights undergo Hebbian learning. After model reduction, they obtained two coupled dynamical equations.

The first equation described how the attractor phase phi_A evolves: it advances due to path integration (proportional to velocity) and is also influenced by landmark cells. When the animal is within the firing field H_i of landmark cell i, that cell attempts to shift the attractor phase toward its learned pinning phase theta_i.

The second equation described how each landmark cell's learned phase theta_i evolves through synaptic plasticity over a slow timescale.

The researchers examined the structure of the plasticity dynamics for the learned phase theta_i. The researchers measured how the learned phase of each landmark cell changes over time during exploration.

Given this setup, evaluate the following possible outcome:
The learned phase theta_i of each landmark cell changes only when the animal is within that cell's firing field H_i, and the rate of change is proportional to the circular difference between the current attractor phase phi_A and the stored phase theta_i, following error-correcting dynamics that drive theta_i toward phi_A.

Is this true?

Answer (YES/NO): NO